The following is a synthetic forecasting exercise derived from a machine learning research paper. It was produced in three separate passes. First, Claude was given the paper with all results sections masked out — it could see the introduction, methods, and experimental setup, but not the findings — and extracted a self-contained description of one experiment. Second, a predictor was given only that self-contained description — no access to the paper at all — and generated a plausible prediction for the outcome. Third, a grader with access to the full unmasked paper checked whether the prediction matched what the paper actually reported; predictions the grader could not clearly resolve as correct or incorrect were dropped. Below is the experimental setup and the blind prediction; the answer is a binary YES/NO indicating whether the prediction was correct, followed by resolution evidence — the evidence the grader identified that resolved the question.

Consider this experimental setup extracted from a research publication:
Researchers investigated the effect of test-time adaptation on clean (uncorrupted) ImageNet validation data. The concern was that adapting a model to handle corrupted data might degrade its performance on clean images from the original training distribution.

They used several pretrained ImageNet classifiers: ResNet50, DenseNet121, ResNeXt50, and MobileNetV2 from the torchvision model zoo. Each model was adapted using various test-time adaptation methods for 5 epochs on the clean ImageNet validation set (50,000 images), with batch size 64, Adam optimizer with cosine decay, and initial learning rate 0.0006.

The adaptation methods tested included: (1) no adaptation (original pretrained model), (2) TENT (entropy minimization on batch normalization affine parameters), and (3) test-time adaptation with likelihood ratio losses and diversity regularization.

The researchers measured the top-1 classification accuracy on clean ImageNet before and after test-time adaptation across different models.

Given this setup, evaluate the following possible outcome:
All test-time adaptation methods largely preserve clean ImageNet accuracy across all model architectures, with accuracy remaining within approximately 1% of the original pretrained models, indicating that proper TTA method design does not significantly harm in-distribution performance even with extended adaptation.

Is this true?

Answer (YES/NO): NO